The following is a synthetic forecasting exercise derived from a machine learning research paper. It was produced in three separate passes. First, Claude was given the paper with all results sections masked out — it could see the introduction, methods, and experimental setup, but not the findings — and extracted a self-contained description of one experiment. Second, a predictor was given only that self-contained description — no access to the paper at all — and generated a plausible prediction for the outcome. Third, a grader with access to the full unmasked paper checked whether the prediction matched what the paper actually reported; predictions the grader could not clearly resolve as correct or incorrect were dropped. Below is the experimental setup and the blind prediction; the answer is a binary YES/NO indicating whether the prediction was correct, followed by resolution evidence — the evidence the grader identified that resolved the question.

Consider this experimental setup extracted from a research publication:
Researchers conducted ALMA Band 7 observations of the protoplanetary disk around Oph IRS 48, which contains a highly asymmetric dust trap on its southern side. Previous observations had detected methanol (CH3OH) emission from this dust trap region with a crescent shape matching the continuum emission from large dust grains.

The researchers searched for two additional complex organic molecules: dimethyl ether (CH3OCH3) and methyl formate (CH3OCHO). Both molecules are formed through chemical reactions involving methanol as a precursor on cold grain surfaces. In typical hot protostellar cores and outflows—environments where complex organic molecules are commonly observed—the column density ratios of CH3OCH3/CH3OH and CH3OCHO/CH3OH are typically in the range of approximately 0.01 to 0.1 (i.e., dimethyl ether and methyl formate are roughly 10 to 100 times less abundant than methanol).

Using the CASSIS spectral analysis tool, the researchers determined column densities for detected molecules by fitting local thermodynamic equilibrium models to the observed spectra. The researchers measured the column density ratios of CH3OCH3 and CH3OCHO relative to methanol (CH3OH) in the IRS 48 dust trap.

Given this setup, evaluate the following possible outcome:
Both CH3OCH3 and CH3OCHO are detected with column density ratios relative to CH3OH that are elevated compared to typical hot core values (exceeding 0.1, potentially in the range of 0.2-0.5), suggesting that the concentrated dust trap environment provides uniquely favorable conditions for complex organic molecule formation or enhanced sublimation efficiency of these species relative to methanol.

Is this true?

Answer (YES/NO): NO